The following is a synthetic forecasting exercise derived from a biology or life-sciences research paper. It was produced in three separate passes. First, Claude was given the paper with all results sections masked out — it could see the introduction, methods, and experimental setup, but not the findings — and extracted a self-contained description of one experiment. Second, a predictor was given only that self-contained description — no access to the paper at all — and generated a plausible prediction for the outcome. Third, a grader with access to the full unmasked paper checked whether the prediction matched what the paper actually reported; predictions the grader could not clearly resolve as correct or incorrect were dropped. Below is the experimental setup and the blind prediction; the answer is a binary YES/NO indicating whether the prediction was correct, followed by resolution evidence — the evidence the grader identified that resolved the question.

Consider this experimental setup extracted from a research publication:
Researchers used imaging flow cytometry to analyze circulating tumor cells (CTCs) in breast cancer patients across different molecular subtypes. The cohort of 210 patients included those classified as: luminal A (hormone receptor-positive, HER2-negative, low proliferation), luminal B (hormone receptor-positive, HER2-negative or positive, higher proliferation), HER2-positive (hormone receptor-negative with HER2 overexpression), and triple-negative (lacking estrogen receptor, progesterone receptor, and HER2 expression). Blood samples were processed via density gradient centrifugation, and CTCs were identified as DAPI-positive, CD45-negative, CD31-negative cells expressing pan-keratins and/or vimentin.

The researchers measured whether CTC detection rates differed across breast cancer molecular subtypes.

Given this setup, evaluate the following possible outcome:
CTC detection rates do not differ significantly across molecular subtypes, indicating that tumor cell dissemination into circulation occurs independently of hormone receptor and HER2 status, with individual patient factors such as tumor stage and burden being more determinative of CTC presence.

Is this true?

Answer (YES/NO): NO